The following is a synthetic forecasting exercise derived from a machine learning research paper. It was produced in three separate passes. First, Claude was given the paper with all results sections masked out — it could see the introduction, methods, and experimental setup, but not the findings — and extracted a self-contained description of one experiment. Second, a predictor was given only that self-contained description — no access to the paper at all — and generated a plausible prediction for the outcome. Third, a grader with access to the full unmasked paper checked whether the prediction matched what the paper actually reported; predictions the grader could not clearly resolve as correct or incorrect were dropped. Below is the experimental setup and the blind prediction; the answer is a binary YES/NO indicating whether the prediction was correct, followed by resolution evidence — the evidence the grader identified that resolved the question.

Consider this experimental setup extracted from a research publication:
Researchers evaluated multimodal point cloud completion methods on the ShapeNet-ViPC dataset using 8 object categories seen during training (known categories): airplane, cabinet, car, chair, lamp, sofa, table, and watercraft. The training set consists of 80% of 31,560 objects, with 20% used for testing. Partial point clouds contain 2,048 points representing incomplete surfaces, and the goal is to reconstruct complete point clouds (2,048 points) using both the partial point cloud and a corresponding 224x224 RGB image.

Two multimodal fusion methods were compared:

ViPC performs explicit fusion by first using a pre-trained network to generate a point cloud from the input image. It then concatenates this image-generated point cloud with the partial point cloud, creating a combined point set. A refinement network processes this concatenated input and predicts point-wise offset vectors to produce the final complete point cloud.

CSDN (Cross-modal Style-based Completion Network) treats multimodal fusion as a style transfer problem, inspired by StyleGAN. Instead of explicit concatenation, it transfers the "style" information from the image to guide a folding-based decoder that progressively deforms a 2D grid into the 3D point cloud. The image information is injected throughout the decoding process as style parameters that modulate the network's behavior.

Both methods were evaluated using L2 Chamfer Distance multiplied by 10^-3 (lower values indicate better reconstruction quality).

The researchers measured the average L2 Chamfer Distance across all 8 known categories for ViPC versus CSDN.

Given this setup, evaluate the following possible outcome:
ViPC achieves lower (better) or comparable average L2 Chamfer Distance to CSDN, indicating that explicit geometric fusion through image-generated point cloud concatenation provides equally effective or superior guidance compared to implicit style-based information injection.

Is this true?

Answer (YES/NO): NO